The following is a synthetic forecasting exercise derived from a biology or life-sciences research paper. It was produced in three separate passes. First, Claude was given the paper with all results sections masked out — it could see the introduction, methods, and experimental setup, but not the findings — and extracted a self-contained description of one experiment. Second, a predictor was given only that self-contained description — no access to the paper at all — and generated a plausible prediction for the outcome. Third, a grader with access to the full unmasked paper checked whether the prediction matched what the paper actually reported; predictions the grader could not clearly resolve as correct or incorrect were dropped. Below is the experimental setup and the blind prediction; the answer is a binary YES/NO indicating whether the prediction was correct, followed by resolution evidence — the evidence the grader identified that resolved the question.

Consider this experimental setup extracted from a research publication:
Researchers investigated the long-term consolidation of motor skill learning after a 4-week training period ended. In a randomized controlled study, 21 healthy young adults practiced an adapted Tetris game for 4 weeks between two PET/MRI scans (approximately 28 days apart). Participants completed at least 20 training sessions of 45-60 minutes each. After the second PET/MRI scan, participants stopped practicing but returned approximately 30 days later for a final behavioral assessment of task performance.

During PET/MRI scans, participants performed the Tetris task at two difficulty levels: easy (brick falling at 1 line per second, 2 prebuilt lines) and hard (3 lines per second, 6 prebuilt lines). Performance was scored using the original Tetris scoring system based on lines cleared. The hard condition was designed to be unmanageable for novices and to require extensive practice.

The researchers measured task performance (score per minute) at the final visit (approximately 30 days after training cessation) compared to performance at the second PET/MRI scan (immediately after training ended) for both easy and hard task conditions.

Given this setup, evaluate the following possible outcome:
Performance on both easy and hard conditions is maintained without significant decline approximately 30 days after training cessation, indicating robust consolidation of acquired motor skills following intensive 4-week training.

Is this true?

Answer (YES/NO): NO